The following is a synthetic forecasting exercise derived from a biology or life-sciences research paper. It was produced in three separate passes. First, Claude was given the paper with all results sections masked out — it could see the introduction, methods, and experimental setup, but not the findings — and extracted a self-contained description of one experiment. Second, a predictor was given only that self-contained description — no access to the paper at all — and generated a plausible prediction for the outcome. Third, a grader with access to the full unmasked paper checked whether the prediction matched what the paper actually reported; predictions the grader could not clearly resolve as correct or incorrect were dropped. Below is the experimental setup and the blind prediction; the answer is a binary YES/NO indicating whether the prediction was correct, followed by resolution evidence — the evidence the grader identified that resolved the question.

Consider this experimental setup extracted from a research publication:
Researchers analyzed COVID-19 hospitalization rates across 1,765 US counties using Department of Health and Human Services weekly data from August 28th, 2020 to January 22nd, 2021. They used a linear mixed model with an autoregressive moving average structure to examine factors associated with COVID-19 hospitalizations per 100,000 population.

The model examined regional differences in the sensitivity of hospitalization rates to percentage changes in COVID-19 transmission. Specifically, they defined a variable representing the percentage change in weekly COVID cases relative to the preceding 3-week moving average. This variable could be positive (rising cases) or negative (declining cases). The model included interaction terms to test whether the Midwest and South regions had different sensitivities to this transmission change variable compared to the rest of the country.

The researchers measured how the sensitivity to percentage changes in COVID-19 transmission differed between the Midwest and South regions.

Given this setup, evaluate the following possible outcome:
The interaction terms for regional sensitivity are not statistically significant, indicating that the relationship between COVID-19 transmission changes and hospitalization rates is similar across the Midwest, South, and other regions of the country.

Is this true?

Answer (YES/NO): NO